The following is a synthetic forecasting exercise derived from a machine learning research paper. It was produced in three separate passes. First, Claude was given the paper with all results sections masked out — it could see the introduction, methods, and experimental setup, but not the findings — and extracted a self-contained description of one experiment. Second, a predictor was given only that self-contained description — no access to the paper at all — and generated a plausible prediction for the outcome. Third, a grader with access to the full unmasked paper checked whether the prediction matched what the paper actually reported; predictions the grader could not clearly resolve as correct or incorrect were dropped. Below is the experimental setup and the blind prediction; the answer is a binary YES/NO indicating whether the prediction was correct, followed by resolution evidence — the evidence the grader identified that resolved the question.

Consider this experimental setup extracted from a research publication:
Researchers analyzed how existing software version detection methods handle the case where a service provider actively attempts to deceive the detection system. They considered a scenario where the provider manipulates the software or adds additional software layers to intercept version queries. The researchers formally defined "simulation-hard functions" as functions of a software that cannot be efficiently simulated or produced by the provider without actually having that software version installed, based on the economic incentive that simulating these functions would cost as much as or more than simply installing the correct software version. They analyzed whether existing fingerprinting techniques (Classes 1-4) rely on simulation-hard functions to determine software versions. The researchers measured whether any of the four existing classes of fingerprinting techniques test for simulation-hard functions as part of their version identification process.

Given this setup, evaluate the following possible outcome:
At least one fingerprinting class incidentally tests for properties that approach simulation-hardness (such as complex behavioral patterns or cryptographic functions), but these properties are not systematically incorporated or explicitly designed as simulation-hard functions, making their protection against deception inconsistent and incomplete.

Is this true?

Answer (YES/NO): NO